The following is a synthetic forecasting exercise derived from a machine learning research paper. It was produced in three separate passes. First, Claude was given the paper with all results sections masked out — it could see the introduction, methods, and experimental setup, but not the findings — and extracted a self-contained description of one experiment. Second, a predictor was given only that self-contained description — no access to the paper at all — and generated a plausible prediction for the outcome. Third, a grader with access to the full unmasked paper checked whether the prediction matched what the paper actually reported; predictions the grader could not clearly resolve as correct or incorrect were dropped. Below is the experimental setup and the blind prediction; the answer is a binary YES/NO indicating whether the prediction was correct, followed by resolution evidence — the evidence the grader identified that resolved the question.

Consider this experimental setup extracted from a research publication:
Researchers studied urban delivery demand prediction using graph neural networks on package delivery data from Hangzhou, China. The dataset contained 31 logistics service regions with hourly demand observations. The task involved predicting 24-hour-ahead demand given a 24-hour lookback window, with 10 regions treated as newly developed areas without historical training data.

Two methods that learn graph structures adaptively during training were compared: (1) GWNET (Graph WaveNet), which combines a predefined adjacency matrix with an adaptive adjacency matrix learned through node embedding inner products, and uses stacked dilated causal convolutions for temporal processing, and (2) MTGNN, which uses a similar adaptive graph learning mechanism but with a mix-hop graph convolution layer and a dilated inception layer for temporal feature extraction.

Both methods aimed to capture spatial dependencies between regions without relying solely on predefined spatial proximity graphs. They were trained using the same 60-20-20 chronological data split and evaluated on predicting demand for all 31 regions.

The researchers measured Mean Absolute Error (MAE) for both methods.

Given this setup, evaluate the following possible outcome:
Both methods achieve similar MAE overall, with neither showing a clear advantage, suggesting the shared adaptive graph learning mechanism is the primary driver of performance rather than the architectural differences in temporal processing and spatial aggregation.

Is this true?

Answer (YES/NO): NO